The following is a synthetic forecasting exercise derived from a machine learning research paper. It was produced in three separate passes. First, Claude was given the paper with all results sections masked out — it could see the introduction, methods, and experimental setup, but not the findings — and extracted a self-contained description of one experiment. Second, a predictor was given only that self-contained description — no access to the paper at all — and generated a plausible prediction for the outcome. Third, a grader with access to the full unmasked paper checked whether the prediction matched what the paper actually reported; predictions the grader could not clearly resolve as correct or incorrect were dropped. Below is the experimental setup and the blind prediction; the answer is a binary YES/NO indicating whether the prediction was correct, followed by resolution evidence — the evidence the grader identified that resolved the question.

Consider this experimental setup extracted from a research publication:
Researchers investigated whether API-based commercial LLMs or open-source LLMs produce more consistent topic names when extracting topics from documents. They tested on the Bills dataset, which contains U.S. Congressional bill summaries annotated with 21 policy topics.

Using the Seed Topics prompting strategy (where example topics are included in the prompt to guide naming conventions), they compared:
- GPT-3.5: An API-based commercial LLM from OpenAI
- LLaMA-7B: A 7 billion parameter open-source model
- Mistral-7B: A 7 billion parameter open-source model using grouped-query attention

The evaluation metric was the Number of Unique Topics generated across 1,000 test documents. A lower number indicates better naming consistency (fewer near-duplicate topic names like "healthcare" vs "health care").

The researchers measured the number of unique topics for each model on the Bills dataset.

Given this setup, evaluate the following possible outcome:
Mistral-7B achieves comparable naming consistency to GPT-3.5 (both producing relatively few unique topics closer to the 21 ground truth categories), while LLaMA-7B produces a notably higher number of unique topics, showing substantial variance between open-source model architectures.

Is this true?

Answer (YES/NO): NO